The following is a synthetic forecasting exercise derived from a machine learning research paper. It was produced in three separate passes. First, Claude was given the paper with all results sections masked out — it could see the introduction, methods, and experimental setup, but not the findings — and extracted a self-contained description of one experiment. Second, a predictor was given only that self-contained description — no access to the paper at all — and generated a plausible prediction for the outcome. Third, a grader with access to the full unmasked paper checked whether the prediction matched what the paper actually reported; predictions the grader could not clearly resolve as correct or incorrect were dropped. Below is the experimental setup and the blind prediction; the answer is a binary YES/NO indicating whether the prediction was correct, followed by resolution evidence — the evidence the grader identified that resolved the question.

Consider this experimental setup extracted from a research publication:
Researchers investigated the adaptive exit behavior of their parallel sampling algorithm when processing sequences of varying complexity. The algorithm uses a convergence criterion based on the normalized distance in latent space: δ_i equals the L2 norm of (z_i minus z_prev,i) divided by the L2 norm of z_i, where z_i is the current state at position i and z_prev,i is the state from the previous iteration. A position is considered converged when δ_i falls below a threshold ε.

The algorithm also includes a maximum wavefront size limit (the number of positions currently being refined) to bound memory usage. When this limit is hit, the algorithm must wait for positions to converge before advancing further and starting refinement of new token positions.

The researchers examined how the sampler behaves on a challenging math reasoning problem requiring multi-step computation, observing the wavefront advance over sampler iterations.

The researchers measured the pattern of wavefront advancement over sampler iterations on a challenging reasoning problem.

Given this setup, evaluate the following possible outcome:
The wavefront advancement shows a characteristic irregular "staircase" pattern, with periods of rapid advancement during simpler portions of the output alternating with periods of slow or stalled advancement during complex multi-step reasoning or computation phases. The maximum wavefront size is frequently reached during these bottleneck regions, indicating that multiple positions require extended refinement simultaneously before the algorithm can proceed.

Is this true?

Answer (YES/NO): YES